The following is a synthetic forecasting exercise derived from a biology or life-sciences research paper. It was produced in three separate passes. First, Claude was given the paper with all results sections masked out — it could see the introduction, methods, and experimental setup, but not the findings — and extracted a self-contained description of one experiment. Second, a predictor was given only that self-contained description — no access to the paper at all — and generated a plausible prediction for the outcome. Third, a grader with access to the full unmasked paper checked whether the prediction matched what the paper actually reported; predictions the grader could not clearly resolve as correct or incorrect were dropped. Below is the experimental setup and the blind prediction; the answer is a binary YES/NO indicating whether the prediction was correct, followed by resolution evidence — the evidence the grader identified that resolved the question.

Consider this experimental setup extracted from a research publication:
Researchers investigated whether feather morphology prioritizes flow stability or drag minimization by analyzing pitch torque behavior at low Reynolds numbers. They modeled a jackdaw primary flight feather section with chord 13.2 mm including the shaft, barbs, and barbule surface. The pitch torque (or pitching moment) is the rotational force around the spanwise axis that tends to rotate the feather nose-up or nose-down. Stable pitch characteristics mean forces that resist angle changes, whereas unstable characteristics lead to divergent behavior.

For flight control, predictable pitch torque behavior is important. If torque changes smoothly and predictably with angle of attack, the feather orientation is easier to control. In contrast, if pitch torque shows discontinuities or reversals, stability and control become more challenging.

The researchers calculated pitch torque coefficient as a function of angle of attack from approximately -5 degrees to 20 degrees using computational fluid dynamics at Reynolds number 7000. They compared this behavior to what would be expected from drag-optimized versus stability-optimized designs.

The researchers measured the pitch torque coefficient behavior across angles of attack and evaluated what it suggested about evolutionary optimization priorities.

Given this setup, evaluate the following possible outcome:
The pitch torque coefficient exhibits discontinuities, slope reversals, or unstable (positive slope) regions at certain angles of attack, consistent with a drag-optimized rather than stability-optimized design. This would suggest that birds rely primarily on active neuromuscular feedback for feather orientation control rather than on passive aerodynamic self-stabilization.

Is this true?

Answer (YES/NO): NO